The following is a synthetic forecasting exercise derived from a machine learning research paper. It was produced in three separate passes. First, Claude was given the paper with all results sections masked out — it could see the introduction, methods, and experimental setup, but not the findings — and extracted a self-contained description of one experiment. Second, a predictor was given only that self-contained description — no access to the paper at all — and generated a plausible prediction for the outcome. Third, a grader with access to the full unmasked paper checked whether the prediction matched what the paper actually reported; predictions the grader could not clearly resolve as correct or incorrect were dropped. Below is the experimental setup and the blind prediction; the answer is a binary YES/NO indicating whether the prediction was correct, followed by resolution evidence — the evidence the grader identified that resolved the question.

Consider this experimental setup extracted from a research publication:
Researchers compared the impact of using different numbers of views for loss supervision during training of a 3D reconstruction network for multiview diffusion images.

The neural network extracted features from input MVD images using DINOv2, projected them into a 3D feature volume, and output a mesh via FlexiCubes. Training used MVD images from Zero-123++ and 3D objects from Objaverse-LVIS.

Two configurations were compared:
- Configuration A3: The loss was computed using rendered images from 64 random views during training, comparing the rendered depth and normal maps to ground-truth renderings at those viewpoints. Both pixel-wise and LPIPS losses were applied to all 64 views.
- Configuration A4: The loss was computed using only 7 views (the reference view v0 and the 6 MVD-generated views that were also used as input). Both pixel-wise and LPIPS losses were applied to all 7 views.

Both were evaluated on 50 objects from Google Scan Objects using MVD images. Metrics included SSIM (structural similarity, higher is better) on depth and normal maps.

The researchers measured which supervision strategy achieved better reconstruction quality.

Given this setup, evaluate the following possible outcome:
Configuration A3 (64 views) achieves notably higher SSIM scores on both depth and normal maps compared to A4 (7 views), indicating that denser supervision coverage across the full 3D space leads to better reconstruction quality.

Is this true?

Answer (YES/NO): NO